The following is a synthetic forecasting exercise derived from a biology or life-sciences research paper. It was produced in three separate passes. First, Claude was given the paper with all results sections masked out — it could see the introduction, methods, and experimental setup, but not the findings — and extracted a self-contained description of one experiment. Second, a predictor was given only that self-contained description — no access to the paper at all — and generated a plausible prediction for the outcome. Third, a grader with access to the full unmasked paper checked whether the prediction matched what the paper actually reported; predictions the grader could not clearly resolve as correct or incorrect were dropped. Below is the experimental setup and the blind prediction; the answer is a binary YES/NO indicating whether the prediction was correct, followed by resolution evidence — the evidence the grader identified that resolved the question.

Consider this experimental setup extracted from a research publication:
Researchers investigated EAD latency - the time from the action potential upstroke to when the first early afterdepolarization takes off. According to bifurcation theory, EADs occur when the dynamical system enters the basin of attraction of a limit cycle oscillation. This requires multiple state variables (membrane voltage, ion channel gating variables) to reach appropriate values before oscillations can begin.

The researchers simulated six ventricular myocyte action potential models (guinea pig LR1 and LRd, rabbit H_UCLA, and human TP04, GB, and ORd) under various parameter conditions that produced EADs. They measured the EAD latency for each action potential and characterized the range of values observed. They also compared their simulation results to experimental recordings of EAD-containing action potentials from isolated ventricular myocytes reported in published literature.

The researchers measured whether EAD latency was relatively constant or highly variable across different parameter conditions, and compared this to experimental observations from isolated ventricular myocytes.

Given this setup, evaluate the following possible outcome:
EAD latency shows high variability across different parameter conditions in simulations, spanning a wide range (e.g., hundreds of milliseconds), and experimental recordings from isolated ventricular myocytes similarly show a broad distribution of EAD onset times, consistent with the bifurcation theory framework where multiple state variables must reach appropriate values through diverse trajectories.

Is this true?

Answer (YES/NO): YES